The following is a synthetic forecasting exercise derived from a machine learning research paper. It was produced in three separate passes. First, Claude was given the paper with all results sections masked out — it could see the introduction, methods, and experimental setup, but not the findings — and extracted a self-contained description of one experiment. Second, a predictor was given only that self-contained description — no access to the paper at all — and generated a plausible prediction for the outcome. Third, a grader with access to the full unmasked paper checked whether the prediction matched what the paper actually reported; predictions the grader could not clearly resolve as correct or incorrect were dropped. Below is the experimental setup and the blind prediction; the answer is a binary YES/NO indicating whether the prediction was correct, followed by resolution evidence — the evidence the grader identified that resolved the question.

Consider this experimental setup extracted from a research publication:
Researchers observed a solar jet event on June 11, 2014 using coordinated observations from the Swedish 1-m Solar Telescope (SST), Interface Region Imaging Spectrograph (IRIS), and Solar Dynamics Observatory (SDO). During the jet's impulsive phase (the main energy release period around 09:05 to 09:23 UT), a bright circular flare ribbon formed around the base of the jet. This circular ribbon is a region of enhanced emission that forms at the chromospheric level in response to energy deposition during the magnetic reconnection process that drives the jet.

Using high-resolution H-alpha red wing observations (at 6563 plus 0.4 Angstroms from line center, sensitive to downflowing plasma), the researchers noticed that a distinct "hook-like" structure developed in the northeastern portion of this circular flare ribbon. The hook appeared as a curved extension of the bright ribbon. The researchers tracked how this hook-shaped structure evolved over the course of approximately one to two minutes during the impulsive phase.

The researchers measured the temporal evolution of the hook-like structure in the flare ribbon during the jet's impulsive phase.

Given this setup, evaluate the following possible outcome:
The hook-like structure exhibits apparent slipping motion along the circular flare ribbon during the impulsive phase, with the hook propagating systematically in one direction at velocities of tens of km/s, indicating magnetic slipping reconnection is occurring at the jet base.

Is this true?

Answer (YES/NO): NO